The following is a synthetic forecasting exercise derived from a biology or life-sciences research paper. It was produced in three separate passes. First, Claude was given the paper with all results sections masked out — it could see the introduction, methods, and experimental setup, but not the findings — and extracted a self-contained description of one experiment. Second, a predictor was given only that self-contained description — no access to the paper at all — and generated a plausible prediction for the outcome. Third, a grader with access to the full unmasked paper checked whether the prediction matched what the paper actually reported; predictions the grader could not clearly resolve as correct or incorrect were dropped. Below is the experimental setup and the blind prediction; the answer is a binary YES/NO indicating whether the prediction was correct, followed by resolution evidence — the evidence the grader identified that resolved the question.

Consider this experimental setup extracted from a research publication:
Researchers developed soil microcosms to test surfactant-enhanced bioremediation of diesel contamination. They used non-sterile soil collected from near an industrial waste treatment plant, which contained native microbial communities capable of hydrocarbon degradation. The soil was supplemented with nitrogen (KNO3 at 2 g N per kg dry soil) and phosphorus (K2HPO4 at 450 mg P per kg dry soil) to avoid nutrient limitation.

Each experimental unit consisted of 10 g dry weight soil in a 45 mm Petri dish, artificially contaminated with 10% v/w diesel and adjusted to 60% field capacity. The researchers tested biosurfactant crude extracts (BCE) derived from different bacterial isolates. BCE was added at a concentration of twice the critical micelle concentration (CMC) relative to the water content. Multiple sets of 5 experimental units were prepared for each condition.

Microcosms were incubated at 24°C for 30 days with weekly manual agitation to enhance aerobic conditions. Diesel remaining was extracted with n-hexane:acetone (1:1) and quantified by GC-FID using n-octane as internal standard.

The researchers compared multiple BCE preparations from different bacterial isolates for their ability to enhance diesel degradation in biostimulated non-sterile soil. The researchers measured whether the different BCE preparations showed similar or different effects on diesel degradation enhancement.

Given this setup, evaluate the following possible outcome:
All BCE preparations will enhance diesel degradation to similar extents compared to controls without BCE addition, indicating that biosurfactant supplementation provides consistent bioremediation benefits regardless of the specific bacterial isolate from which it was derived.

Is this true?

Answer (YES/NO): NO